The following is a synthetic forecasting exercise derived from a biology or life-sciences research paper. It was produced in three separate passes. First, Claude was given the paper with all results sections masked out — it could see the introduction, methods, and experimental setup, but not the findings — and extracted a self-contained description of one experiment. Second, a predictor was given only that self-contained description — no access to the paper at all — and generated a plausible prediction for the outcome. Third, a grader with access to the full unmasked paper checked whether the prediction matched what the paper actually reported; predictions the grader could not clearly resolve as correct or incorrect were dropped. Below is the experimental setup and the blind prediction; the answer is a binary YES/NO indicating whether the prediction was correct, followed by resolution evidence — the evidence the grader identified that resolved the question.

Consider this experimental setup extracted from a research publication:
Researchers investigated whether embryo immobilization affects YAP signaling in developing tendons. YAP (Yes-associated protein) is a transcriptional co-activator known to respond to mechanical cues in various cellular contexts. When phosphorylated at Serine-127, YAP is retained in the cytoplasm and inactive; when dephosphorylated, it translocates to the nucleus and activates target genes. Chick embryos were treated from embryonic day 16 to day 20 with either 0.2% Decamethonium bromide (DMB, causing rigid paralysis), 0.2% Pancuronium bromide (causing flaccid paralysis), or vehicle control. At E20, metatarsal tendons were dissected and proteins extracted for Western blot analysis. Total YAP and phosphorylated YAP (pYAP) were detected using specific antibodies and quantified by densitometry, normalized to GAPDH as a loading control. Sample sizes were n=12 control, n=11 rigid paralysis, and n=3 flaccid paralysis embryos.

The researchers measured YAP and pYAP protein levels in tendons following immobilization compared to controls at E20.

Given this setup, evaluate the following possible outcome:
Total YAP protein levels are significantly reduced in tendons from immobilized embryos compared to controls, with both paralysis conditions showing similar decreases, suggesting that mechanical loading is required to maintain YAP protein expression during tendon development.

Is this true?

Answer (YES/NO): NO